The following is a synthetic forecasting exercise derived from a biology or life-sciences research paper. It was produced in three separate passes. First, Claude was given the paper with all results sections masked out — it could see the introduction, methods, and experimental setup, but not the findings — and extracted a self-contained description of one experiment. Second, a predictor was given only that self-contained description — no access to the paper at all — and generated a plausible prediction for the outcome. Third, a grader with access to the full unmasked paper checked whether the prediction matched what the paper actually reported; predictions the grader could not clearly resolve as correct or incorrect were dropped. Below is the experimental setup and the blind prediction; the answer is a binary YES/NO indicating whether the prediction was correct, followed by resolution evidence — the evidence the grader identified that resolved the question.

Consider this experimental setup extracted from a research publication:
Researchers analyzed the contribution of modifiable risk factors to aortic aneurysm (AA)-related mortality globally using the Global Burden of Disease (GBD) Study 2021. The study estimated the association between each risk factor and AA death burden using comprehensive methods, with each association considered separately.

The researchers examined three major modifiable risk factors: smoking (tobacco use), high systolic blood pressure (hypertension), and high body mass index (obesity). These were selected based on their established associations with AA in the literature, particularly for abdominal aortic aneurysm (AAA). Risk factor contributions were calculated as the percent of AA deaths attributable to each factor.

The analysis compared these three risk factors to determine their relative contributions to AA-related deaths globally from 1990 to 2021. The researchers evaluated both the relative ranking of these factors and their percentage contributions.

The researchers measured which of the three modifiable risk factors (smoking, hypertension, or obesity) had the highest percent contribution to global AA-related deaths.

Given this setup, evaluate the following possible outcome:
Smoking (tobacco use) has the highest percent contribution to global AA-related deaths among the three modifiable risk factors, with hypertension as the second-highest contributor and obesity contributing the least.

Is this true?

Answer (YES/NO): YES